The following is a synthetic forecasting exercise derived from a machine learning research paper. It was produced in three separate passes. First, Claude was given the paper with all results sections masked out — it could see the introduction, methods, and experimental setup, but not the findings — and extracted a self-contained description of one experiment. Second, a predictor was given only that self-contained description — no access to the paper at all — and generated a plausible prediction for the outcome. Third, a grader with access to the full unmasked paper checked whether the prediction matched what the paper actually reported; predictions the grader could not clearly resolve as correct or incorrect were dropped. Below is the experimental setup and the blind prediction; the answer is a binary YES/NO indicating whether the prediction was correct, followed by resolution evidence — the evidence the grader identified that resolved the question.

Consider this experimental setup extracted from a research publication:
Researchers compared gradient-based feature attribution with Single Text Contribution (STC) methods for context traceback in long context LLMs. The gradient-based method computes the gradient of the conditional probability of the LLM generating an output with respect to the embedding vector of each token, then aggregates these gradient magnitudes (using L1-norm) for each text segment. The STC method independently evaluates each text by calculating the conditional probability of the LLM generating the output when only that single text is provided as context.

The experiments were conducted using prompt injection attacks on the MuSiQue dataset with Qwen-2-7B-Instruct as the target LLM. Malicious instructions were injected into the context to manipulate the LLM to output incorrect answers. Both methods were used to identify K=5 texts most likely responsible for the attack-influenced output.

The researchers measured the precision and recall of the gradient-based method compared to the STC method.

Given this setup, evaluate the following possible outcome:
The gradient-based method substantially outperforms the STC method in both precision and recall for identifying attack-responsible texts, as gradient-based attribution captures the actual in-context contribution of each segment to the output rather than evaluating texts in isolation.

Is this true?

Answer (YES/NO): NO